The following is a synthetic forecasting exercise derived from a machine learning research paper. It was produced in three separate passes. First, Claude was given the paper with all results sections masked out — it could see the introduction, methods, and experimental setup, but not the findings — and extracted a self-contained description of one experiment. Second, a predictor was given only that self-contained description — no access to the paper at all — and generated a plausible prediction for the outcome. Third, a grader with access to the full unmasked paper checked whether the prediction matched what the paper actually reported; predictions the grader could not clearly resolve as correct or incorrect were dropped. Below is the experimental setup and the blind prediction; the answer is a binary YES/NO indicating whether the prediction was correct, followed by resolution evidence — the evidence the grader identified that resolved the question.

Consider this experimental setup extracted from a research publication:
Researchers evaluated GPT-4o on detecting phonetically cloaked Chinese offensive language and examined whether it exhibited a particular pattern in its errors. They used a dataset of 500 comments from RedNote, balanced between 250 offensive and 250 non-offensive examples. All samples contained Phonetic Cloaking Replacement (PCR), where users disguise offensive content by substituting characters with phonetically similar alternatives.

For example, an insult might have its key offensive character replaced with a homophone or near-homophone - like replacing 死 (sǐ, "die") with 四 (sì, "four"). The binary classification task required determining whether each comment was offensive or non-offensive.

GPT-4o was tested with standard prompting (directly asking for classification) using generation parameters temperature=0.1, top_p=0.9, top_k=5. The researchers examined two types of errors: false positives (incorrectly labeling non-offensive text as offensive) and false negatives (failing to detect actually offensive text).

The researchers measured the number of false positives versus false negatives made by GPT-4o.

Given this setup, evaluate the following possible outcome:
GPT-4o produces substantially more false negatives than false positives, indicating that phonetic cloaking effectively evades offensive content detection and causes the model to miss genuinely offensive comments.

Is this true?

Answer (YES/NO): YES